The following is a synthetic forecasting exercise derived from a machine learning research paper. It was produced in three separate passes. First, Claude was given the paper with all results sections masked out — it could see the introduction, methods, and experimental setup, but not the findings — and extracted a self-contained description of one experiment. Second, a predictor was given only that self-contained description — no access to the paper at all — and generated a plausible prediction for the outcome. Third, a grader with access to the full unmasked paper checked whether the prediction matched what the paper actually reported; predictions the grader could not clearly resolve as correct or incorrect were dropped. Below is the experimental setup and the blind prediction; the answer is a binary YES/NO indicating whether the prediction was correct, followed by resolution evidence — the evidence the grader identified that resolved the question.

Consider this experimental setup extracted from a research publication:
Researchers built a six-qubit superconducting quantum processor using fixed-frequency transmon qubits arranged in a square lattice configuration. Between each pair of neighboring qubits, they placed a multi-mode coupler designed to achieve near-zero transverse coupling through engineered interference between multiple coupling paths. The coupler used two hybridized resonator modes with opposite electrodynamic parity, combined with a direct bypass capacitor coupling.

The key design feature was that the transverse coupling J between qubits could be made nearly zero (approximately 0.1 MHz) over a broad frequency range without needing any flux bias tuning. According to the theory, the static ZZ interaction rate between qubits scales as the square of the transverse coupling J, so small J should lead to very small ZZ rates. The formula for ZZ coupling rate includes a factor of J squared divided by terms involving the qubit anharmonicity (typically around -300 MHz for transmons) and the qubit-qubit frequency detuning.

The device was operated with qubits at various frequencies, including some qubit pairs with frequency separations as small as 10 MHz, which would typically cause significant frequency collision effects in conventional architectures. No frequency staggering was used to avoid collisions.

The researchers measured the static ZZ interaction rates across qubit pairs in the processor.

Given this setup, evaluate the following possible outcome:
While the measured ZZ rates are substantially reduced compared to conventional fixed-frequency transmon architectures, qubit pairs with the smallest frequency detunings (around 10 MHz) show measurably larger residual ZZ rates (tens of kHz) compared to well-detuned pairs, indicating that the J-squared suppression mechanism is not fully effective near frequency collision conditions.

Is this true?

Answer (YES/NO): NO